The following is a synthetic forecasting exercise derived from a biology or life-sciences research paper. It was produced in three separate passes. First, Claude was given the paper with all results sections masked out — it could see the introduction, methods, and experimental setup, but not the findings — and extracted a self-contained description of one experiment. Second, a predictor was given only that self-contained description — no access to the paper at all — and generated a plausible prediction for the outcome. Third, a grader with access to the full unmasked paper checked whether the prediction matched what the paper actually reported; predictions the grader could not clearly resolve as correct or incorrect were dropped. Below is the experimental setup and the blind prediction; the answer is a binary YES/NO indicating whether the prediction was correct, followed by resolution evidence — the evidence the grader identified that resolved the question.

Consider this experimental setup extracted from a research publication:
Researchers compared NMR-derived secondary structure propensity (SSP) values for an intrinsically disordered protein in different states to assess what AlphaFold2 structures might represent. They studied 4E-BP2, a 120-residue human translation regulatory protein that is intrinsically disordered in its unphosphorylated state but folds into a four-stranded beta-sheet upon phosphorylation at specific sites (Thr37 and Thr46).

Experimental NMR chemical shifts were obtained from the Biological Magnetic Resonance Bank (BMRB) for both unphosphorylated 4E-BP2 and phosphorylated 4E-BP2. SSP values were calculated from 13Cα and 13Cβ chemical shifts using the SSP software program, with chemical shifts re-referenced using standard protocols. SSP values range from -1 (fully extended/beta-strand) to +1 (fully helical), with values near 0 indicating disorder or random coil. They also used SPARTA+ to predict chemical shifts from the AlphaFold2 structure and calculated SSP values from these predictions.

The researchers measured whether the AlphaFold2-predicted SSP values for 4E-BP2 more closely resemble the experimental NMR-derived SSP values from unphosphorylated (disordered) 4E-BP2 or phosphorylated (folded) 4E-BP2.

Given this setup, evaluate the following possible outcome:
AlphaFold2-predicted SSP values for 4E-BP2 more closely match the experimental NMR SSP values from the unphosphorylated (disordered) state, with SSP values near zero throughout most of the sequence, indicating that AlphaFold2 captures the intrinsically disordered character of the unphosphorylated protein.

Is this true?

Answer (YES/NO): NO